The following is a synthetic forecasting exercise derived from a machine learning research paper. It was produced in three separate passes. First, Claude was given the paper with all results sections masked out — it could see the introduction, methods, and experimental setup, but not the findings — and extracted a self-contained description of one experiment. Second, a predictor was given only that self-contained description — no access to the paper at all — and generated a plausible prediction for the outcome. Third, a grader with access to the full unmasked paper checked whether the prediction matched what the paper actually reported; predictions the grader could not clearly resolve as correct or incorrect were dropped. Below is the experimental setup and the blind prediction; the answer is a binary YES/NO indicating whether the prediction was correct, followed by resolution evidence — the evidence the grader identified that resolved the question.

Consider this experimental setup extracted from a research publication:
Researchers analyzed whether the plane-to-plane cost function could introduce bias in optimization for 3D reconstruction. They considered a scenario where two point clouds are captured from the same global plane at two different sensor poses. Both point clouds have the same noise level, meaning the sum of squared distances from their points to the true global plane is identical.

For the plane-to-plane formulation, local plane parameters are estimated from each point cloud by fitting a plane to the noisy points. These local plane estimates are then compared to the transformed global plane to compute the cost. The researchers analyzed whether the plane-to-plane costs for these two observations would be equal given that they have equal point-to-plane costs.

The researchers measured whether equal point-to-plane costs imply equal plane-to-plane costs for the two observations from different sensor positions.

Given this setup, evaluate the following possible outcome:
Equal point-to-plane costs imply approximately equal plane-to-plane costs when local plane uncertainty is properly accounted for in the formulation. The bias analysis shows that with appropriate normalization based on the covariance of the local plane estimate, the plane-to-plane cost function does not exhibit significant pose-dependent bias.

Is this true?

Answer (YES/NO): NO